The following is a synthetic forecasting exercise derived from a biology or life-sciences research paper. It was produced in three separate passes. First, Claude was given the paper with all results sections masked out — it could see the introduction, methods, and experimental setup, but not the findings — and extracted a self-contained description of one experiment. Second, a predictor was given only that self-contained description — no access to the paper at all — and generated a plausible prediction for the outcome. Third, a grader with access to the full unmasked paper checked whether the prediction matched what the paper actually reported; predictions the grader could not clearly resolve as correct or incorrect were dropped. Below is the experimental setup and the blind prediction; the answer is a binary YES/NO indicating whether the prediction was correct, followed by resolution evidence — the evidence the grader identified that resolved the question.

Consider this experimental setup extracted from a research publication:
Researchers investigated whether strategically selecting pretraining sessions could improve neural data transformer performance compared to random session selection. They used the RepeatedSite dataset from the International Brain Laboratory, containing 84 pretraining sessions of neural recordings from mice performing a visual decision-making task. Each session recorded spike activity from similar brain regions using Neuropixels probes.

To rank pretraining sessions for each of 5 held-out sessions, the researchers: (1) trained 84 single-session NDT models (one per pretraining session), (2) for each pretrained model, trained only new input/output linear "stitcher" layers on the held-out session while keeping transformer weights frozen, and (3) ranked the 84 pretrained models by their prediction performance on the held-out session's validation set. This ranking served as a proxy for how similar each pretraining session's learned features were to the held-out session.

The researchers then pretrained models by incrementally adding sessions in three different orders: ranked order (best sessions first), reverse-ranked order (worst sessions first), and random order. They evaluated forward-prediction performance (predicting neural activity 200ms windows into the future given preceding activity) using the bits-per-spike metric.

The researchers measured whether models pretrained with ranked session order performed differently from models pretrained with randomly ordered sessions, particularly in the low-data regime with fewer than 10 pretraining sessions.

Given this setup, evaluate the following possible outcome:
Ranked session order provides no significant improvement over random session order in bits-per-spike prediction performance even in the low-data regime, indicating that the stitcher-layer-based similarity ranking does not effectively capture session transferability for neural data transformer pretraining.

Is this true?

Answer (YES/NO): NO